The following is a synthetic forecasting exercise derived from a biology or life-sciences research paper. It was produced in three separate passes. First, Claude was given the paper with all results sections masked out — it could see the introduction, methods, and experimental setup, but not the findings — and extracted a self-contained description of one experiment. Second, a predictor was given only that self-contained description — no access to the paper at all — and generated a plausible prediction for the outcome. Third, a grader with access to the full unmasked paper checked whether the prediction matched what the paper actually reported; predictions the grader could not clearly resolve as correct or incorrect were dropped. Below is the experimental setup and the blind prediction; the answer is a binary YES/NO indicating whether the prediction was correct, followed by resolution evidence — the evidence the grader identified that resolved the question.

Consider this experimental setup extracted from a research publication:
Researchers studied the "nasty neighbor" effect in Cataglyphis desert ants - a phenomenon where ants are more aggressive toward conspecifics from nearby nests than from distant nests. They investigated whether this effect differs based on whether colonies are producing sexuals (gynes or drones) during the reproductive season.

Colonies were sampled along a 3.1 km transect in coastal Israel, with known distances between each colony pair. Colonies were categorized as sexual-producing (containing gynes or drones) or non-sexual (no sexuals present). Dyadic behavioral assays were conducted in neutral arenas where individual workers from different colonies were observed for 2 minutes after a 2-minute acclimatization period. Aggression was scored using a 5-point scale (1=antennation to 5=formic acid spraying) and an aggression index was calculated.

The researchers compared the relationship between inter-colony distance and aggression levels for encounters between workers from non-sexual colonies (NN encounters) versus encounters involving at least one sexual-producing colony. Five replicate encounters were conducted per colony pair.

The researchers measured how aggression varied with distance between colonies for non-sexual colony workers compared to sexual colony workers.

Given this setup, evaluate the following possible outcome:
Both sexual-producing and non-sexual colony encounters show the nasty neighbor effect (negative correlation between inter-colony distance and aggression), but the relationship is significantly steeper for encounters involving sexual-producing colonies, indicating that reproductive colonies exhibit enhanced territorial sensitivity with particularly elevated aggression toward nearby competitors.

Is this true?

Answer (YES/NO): NO